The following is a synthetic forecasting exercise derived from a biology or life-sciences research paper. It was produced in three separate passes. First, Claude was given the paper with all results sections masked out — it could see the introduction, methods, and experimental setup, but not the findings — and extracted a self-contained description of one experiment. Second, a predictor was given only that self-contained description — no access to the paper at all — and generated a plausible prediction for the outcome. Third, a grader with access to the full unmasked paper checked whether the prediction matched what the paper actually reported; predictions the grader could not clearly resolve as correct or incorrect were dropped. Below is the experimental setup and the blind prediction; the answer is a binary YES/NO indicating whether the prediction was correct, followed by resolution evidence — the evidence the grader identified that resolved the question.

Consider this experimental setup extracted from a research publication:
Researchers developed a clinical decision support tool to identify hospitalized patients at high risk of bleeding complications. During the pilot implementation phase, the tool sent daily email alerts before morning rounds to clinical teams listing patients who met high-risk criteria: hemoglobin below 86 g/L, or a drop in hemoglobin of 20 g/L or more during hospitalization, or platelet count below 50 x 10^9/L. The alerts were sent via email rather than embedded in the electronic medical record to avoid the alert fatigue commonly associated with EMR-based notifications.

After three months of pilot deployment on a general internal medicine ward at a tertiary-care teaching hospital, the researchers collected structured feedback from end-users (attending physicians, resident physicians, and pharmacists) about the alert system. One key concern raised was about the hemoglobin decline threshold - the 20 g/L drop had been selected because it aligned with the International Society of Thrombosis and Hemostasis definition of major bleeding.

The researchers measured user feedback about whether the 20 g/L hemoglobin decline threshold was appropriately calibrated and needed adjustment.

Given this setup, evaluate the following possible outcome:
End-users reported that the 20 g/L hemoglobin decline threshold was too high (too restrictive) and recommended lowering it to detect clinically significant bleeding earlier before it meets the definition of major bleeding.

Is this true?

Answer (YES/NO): NO